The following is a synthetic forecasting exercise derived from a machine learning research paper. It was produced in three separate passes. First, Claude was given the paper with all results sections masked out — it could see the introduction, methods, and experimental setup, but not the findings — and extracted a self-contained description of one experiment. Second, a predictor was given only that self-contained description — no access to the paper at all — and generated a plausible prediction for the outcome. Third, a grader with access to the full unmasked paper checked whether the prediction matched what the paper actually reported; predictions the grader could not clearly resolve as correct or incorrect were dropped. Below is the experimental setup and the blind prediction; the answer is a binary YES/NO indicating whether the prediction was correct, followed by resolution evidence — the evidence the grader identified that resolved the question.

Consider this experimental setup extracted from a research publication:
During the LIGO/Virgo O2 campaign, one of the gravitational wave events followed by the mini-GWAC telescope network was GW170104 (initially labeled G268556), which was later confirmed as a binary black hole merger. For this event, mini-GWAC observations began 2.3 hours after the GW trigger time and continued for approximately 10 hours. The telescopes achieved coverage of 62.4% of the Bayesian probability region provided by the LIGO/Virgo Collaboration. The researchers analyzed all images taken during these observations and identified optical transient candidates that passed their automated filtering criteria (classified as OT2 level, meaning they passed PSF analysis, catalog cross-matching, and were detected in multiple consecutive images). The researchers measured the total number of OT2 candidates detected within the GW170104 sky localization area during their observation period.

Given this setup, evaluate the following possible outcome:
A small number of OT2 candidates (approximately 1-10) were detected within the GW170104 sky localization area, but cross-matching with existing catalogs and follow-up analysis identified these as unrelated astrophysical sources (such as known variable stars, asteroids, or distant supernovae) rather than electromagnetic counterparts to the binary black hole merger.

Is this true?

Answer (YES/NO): NO